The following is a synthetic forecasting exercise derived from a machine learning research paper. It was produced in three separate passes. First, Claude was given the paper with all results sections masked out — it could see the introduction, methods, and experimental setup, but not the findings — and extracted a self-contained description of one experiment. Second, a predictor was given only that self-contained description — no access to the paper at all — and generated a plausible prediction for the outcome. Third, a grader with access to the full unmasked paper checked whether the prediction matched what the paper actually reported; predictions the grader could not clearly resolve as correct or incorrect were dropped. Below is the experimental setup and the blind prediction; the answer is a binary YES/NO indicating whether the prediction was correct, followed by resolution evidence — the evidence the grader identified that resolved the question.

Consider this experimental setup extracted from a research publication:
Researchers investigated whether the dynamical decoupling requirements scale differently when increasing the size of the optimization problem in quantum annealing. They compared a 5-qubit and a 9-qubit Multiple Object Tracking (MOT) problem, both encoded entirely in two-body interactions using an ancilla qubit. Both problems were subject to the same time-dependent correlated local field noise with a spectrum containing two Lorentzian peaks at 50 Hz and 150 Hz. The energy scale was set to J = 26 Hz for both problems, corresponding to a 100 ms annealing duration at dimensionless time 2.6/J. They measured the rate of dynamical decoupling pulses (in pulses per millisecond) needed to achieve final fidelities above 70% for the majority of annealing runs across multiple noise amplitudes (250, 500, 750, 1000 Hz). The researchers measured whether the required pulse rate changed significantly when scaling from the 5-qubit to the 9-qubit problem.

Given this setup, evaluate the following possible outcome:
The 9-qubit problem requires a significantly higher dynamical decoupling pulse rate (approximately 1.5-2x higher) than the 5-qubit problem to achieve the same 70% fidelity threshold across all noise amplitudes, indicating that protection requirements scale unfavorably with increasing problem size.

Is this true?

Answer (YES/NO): NO